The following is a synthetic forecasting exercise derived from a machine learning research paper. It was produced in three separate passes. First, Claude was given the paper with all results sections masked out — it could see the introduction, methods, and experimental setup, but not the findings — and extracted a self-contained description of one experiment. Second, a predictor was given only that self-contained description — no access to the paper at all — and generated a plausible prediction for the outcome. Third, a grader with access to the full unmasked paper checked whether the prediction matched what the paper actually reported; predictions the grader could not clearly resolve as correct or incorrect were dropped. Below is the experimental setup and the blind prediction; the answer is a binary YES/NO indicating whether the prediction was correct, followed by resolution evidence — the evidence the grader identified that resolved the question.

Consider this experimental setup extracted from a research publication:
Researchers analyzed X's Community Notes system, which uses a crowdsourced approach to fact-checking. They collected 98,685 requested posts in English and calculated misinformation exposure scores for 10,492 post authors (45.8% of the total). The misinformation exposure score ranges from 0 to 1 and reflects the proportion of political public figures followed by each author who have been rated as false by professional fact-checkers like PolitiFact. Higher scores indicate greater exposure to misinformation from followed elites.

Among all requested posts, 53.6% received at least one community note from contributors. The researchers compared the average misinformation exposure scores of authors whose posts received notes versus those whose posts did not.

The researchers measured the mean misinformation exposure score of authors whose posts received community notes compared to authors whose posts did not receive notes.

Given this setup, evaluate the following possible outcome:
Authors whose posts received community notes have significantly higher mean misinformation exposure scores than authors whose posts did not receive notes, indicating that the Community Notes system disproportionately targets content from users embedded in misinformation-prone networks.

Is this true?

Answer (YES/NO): YES